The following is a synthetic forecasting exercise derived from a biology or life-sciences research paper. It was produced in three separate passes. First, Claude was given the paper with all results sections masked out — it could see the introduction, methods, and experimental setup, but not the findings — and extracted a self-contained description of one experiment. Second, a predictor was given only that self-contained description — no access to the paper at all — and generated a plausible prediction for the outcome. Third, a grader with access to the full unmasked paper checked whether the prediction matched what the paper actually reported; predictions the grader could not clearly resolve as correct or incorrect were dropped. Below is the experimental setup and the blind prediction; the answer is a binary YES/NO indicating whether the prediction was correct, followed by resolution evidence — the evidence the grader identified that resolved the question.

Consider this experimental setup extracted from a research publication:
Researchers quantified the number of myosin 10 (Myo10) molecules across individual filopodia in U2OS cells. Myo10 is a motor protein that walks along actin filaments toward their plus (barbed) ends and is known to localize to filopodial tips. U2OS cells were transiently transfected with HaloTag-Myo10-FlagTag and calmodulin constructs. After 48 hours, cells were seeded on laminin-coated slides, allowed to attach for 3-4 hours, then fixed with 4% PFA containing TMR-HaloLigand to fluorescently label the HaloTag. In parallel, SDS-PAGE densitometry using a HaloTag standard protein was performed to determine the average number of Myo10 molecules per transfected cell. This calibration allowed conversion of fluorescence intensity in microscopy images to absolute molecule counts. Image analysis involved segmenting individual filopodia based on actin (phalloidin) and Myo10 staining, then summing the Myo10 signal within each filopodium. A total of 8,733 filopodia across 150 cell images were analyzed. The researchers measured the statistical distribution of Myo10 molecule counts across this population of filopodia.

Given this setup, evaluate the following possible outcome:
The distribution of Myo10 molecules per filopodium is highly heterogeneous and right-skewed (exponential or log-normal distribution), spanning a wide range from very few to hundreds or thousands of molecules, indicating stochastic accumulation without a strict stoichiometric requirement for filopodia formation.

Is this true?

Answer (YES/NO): YES